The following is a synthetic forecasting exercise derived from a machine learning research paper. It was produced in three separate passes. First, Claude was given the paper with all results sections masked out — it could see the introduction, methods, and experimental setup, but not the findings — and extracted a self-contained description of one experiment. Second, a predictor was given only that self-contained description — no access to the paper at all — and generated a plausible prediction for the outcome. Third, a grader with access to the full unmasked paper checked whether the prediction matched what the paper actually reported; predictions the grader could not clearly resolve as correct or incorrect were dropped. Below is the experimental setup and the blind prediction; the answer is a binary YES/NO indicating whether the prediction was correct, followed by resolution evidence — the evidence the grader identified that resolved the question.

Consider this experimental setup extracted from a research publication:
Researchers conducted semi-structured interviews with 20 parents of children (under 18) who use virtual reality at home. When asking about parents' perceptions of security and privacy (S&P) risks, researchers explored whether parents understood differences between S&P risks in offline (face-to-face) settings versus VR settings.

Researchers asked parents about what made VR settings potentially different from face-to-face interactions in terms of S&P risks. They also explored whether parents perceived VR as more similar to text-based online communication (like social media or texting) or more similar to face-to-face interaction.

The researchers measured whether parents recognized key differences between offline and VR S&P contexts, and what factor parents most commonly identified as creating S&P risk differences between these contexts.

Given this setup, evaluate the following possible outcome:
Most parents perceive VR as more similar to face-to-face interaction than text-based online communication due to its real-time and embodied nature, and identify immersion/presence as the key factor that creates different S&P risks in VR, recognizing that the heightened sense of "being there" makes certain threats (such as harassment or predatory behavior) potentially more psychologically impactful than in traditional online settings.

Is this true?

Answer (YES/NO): NO